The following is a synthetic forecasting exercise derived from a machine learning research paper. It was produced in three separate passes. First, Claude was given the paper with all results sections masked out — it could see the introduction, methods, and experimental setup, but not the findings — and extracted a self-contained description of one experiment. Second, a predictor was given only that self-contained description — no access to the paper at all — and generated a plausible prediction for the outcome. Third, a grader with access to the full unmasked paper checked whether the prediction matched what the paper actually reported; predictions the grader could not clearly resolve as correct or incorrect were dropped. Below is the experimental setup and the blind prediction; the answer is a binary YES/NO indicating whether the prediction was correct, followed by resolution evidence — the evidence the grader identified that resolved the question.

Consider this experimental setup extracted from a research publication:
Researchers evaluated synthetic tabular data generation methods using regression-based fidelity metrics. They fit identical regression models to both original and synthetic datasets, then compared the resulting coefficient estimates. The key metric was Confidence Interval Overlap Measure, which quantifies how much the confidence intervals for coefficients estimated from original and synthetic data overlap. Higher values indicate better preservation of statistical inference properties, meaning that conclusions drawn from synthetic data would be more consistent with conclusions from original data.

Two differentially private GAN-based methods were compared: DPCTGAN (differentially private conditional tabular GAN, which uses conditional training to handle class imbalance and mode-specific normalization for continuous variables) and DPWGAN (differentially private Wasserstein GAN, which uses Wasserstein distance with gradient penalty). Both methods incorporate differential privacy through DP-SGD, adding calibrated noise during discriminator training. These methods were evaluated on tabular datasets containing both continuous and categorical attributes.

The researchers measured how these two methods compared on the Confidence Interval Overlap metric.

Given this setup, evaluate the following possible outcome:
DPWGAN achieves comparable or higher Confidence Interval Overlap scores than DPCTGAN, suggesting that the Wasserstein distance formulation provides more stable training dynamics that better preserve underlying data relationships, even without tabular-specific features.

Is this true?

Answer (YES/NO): NO